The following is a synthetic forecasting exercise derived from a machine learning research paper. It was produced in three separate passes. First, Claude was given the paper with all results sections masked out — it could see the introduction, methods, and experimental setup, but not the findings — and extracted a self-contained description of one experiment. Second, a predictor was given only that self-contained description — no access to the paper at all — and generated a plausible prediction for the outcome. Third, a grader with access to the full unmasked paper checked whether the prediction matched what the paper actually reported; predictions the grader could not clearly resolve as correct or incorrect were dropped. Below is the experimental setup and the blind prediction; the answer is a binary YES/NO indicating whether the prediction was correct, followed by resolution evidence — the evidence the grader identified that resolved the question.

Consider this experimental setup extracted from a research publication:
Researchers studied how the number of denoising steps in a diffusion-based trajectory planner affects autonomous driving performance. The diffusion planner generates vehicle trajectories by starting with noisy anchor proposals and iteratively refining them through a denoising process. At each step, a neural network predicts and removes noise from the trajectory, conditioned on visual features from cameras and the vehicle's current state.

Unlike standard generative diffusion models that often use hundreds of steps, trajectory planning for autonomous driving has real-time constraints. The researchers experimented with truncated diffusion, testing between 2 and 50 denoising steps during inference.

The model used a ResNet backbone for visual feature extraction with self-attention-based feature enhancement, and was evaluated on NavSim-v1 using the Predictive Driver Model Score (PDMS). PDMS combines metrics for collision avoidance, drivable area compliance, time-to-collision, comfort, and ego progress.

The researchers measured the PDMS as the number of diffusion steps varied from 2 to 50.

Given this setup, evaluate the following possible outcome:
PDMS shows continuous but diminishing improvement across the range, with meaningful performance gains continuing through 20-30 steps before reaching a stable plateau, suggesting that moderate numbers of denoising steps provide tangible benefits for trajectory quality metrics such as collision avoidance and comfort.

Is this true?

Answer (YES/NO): NO